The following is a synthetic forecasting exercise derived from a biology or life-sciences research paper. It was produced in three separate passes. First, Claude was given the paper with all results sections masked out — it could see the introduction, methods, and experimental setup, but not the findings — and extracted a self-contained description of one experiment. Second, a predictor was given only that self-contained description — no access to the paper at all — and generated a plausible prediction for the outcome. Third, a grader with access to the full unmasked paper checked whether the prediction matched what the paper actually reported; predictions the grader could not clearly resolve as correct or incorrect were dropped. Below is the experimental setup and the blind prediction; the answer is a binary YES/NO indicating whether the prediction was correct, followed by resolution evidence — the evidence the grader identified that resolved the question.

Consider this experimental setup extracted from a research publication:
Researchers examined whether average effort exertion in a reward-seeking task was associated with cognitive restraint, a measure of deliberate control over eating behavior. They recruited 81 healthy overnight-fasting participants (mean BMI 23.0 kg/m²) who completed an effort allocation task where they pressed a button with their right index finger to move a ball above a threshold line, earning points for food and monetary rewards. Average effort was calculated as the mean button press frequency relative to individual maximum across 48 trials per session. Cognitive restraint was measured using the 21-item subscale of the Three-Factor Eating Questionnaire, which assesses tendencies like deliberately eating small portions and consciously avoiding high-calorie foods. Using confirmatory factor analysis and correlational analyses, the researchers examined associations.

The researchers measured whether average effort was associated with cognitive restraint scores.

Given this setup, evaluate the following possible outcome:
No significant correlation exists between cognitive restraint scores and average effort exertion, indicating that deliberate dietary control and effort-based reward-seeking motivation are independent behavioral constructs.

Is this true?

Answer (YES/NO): YES